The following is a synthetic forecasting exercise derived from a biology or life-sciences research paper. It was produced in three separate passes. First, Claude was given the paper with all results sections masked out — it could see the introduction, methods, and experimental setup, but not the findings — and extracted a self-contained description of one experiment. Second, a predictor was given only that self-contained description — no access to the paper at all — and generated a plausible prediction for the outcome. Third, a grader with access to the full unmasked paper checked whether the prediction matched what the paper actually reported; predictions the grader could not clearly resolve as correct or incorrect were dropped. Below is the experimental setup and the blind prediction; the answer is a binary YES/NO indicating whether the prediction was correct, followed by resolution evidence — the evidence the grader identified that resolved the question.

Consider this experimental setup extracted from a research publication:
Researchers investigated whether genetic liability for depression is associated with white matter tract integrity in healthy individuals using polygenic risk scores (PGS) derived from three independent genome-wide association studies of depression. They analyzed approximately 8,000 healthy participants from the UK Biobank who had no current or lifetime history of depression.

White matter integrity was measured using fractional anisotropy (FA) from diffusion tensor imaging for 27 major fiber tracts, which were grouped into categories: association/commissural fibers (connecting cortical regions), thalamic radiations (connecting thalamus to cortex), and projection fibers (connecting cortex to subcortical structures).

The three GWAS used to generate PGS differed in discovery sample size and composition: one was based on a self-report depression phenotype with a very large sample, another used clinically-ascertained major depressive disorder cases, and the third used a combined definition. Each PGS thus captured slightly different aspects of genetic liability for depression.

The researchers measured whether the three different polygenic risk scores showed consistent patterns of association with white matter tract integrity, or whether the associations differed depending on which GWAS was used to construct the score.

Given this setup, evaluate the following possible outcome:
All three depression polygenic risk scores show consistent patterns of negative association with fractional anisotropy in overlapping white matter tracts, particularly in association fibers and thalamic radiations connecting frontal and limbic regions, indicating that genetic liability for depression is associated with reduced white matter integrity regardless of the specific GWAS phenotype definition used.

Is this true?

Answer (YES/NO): YES